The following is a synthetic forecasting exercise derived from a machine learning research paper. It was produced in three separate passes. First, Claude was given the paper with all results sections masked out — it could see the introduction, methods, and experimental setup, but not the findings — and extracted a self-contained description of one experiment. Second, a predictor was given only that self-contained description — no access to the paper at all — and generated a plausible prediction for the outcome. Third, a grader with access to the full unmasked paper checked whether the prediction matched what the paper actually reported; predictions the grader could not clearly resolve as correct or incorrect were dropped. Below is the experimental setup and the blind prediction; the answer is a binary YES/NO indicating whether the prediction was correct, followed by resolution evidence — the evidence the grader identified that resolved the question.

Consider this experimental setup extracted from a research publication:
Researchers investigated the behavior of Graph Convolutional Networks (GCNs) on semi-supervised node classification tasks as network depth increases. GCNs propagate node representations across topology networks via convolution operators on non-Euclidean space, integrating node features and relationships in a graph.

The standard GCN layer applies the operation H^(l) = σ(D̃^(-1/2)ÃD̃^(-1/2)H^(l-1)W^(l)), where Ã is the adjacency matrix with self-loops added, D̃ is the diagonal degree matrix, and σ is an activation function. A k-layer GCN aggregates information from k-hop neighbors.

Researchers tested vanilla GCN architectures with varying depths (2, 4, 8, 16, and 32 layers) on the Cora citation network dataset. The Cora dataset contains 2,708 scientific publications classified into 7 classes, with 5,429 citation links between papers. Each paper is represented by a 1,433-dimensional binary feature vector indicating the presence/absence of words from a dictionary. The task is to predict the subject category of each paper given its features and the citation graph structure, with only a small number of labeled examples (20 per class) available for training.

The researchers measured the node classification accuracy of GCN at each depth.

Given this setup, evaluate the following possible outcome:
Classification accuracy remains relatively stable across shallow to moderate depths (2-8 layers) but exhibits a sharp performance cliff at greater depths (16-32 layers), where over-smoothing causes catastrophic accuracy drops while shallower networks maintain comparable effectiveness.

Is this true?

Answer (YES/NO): NO